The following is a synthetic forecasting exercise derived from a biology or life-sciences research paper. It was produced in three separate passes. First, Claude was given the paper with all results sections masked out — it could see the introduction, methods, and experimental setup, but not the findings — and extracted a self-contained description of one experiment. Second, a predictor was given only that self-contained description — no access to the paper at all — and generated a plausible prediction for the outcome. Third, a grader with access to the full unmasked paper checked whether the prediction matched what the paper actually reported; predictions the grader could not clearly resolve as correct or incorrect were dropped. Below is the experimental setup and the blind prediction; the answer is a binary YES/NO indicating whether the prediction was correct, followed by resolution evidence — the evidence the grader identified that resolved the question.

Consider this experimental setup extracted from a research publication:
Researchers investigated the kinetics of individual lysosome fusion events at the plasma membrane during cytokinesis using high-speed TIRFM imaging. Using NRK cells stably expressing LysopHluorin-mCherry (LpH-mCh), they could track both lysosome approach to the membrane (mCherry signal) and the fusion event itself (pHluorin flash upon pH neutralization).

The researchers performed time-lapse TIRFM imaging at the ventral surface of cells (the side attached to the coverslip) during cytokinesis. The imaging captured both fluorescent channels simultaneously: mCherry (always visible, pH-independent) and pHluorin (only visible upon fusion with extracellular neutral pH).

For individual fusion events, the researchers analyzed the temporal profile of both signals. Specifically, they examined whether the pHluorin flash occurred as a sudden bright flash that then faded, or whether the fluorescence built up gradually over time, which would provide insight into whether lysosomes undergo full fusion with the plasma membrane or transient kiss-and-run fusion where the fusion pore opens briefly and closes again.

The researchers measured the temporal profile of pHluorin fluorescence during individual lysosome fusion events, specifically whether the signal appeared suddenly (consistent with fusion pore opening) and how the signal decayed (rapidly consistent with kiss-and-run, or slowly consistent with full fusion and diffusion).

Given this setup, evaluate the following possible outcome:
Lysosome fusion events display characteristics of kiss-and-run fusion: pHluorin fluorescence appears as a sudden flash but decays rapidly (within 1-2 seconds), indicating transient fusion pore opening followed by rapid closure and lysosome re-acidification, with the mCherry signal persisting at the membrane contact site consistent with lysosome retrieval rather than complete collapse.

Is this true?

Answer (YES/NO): NO